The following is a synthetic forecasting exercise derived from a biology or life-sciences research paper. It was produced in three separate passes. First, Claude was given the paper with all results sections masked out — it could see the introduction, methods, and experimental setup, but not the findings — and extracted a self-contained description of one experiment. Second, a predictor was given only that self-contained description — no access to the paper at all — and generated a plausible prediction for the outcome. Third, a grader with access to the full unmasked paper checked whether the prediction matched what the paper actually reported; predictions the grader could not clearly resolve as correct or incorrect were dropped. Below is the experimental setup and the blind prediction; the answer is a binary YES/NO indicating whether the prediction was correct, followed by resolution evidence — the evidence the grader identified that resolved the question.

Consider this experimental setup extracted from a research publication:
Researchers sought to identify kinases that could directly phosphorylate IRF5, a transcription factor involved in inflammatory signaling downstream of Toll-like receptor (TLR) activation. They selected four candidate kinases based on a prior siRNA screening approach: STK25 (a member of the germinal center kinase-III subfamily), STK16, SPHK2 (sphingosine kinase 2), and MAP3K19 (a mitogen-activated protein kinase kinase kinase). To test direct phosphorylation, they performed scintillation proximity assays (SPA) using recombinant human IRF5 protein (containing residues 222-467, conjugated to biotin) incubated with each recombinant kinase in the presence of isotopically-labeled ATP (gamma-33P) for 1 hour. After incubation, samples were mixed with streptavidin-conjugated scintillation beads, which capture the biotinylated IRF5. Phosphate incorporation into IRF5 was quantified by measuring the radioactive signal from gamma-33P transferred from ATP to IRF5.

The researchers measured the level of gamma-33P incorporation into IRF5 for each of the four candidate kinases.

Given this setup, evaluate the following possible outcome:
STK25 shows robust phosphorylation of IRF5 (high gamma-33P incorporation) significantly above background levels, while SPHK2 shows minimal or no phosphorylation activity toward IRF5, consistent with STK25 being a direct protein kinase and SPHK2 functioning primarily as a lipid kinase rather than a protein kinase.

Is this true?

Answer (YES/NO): YES